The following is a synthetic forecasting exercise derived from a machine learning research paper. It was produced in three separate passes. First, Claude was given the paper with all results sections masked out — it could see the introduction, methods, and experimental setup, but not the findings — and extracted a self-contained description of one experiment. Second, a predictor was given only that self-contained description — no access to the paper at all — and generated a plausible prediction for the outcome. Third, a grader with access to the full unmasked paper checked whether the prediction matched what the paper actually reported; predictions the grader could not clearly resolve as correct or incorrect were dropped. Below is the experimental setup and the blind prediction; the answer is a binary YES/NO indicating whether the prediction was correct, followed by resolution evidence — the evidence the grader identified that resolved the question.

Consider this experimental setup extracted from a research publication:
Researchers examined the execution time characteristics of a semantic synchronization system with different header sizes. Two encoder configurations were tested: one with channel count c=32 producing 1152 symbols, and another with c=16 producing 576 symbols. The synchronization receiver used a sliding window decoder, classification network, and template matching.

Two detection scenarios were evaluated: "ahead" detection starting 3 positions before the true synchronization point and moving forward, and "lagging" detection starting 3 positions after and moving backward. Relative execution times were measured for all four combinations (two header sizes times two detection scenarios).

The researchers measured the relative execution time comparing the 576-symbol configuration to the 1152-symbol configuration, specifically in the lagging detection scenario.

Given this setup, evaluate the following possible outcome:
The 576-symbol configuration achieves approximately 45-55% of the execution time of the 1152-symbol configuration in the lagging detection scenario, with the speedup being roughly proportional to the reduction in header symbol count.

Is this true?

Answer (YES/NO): NO